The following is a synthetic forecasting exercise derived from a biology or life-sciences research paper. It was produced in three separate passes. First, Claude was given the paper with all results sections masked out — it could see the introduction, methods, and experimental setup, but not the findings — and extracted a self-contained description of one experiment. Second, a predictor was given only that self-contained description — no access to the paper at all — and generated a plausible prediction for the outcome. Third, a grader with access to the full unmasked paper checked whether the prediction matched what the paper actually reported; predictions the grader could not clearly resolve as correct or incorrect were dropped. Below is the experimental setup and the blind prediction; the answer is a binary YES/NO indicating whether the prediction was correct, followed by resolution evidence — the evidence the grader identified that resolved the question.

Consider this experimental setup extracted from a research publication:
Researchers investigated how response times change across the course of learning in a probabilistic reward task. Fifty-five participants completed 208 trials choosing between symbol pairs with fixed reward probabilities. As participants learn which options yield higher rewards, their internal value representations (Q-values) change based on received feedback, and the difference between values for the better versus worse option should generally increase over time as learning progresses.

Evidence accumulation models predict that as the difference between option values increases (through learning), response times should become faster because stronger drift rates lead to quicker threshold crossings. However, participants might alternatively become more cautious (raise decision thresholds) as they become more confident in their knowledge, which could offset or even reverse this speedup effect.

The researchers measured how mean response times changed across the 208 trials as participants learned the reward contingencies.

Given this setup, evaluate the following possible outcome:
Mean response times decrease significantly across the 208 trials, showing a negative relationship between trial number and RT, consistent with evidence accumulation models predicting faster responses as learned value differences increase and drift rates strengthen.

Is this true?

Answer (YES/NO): YES